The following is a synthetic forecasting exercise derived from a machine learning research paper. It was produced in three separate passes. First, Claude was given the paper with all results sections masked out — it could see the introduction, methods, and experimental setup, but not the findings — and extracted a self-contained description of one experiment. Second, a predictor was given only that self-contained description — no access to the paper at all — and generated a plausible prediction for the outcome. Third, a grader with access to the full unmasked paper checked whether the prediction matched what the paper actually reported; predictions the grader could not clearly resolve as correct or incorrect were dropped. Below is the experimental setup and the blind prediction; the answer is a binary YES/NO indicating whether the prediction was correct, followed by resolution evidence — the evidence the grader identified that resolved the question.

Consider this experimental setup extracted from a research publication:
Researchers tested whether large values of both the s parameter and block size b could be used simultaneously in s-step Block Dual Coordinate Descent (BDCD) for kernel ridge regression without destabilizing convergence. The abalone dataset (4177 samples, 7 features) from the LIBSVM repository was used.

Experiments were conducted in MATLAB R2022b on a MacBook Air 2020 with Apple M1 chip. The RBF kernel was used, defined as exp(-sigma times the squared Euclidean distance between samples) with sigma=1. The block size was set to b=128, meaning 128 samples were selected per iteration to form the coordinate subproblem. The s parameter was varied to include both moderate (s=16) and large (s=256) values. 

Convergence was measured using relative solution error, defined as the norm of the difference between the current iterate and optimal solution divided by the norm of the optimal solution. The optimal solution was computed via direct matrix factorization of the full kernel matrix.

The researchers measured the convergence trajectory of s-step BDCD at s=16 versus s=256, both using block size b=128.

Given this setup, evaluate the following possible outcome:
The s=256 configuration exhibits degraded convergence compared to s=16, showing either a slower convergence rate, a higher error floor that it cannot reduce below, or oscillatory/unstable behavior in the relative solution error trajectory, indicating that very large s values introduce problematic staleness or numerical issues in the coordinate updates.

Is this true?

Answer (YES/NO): NO